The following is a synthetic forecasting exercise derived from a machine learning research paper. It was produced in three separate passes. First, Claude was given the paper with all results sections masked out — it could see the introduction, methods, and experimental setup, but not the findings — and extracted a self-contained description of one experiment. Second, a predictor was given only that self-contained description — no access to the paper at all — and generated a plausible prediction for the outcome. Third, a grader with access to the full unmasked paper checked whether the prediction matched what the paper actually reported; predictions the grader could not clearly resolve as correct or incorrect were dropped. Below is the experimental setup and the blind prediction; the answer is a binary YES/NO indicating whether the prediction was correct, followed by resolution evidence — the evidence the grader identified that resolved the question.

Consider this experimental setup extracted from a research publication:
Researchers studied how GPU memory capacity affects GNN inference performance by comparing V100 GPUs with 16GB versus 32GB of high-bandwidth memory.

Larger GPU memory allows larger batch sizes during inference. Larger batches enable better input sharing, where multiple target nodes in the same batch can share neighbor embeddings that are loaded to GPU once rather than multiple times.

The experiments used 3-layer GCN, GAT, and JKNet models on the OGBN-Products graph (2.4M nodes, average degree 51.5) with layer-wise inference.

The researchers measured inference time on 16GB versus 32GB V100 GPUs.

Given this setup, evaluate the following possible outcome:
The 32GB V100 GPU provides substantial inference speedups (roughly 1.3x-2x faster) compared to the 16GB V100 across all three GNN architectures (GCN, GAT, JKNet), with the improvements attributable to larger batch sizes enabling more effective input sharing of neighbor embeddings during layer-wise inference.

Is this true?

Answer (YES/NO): NO